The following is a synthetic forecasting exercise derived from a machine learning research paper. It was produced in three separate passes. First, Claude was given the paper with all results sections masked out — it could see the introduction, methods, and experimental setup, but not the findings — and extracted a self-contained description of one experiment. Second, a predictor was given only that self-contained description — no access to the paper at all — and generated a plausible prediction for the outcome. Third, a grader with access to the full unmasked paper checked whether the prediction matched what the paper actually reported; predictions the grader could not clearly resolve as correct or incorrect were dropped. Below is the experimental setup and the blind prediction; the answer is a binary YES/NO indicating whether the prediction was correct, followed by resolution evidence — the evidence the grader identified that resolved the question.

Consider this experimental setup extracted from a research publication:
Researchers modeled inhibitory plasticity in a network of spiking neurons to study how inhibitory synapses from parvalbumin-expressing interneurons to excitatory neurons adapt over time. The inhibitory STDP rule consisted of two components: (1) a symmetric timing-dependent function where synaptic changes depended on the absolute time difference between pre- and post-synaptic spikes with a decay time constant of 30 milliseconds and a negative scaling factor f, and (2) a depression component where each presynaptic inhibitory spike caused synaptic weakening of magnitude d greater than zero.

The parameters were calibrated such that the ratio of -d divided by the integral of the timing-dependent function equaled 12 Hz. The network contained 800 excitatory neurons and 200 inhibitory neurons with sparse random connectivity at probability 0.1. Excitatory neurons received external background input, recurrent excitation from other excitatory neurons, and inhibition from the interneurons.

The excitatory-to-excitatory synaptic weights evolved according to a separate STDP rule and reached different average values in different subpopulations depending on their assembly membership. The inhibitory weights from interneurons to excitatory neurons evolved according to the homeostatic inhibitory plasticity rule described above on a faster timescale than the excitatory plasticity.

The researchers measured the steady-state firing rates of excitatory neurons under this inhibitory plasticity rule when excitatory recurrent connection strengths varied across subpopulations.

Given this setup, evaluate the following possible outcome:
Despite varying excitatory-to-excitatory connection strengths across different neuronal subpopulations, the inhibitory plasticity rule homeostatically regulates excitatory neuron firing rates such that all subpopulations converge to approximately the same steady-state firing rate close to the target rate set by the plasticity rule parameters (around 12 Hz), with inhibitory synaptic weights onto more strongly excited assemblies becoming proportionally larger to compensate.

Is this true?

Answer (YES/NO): YES